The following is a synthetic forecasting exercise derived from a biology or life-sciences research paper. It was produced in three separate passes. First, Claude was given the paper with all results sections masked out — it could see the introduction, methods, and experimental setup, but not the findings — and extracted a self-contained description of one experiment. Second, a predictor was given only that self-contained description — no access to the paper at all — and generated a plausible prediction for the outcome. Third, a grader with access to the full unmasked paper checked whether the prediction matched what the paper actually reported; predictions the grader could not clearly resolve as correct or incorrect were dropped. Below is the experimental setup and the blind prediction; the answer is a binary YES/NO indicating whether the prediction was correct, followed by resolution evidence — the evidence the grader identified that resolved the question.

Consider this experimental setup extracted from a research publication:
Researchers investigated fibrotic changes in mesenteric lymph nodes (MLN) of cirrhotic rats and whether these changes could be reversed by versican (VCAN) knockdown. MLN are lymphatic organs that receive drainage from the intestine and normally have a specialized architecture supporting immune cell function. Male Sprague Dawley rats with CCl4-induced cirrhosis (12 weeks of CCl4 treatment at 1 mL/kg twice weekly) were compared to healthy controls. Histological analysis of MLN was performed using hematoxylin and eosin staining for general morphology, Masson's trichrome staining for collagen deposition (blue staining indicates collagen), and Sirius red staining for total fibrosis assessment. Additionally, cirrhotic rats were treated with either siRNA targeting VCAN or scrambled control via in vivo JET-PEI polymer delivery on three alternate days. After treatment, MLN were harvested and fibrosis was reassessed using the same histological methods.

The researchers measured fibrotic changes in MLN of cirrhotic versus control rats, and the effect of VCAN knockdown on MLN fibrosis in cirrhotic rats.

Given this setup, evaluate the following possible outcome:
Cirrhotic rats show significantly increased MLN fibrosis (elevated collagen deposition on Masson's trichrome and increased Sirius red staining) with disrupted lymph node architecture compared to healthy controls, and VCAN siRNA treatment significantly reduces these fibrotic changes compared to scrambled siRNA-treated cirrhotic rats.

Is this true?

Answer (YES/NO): YES